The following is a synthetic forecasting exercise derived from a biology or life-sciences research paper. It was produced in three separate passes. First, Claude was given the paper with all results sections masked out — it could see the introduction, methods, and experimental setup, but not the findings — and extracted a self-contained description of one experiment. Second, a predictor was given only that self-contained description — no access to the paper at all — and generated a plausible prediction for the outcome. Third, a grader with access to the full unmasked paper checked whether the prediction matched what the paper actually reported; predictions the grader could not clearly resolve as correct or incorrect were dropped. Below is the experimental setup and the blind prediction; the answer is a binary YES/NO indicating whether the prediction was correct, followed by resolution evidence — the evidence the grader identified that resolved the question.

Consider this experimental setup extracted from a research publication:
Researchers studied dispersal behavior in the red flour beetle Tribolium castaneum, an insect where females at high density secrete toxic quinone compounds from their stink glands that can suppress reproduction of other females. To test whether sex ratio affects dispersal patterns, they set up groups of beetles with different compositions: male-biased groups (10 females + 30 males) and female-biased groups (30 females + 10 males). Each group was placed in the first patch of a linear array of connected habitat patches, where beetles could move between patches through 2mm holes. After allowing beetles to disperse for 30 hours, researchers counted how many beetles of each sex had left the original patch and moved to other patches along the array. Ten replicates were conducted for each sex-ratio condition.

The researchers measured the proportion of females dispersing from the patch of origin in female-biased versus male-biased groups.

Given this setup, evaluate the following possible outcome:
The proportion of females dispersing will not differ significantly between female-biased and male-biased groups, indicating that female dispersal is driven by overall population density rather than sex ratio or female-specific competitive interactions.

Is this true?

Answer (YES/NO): NO